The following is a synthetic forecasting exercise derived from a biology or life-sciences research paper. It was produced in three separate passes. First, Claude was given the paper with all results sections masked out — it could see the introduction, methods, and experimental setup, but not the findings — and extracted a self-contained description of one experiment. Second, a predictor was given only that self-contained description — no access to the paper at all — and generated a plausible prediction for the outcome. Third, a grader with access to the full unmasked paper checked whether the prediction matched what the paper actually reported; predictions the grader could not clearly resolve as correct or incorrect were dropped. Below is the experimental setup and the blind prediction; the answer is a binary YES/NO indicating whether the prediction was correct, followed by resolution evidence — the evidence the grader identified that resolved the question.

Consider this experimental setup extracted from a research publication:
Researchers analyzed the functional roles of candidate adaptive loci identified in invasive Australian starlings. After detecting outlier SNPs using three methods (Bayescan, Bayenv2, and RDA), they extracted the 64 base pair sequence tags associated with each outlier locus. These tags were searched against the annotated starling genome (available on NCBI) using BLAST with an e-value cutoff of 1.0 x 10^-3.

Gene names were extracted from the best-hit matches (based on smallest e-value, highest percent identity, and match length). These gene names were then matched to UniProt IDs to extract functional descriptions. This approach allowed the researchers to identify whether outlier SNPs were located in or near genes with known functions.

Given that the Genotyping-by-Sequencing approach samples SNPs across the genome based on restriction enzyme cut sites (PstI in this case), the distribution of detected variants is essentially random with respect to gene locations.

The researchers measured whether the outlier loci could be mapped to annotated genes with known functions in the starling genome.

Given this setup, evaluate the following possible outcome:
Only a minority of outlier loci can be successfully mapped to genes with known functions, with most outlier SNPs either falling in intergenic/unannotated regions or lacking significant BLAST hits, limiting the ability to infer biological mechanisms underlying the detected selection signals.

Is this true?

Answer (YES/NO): NO